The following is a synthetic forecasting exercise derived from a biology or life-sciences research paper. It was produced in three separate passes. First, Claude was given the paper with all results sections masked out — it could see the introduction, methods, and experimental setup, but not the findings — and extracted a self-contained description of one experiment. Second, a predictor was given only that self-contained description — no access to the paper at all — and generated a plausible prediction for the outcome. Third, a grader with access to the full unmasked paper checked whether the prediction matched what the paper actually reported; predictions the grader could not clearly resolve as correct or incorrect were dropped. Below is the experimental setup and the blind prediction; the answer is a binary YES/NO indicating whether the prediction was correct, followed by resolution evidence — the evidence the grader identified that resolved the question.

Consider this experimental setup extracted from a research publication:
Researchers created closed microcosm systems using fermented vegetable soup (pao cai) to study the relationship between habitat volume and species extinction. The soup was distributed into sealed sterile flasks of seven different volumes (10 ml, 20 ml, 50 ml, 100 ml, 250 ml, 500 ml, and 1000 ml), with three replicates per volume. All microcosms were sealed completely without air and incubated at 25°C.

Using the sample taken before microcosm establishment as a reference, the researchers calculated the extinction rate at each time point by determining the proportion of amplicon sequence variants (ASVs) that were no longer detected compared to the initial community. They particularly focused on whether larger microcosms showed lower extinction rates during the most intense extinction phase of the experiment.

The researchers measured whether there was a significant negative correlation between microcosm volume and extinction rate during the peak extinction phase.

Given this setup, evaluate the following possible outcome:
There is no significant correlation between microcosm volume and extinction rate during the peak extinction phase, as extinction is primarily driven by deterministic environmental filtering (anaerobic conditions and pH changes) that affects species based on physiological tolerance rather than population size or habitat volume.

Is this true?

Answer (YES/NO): YES